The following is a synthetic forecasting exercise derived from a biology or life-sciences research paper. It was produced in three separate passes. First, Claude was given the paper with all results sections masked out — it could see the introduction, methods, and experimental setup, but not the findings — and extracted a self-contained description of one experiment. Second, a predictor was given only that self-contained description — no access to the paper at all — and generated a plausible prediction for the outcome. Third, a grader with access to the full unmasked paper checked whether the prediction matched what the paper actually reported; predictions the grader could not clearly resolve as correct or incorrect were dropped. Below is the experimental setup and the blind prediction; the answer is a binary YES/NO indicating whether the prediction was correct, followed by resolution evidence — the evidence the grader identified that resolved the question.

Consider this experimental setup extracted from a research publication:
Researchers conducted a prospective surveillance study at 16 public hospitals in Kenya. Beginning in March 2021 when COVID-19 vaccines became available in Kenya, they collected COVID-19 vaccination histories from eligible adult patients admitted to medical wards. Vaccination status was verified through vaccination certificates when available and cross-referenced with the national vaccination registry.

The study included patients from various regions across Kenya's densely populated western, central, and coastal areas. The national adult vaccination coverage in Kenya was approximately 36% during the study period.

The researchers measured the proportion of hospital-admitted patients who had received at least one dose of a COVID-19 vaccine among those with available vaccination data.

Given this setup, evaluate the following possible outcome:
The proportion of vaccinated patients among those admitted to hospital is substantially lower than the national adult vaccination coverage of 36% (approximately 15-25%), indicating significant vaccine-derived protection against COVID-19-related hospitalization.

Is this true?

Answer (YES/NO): NO